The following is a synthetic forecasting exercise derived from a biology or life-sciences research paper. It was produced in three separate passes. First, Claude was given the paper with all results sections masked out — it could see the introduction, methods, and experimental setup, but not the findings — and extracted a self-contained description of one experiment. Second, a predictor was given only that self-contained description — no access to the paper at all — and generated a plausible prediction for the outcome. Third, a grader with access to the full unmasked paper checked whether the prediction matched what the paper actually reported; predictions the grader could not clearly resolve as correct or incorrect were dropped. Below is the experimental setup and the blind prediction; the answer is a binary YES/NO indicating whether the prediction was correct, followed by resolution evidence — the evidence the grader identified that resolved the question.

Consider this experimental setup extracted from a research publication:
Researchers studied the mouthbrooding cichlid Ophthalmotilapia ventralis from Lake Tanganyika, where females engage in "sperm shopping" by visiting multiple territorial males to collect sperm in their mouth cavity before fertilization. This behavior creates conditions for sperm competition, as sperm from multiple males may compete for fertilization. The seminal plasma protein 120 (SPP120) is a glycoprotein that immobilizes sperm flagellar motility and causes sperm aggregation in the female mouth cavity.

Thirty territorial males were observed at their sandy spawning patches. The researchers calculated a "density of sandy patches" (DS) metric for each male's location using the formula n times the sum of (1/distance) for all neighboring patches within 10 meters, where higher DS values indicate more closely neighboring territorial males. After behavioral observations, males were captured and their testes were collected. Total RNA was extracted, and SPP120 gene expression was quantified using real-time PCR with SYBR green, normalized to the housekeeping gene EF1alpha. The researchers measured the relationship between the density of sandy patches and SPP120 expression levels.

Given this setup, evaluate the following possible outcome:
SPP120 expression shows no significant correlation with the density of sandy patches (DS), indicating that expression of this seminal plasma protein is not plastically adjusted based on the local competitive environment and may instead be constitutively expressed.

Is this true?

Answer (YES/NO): NO